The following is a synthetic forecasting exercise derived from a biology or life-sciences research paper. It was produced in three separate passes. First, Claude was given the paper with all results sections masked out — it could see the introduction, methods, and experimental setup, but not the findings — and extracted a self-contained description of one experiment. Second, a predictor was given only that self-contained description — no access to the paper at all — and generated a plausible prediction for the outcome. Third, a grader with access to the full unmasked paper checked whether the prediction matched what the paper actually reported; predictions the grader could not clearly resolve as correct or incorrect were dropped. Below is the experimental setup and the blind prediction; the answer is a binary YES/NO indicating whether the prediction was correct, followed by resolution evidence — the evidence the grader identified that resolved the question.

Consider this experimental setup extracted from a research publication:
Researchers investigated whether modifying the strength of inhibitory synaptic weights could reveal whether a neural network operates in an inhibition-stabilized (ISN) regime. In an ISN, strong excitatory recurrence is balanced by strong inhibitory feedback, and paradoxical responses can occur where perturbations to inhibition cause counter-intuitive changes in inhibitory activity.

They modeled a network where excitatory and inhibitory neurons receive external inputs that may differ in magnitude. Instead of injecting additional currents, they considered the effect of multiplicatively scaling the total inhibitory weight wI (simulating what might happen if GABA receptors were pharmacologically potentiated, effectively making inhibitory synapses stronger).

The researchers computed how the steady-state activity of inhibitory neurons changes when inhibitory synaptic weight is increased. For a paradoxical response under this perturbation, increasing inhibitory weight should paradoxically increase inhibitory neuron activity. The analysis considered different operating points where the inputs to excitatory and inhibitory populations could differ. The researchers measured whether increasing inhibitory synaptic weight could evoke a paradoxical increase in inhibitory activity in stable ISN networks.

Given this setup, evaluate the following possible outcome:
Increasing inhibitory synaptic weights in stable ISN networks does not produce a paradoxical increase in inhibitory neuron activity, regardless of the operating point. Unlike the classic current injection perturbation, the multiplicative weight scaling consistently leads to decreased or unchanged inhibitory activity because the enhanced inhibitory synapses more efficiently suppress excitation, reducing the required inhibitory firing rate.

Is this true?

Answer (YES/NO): YES